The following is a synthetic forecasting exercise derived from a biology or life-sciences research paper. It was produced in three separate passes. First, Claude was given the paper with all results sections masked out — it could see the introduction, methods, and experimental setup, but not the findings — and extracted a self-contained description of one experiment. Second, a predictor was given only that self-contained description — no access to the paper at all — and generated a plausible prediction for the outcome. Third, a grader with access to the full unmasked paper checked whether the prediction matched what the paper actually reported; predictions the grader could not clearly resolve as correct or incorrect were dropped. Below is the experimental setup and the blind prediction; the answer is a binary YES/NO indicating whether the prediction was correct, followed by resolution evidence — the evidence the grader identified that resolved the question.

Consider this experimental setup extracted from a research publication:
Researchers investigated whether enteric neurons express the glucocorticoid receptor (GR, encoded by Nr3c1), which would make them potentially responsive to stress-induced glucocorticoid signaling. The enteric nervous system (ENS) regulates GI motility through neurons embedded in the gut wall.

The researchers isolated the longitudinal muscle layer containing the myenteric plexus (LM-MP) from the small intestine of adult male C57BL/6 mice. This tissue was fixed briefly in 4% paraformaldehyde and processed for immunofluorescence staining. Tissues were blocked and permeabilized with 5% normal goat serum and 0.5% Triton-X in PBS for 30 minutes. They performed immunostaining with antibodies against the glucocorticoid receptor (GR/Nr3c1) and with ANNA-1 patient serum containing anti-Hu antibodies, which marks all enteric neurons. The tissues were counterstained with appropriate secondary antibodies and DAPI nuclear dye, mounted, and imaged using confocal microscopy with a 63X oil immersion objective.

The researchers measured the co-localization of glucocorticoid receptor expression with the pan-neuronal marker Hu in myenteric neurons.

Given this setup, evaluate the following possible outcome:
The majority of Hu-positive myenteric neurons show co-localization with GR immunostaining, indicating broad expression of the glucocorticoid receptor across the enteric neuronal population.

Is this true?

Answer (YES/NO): YES